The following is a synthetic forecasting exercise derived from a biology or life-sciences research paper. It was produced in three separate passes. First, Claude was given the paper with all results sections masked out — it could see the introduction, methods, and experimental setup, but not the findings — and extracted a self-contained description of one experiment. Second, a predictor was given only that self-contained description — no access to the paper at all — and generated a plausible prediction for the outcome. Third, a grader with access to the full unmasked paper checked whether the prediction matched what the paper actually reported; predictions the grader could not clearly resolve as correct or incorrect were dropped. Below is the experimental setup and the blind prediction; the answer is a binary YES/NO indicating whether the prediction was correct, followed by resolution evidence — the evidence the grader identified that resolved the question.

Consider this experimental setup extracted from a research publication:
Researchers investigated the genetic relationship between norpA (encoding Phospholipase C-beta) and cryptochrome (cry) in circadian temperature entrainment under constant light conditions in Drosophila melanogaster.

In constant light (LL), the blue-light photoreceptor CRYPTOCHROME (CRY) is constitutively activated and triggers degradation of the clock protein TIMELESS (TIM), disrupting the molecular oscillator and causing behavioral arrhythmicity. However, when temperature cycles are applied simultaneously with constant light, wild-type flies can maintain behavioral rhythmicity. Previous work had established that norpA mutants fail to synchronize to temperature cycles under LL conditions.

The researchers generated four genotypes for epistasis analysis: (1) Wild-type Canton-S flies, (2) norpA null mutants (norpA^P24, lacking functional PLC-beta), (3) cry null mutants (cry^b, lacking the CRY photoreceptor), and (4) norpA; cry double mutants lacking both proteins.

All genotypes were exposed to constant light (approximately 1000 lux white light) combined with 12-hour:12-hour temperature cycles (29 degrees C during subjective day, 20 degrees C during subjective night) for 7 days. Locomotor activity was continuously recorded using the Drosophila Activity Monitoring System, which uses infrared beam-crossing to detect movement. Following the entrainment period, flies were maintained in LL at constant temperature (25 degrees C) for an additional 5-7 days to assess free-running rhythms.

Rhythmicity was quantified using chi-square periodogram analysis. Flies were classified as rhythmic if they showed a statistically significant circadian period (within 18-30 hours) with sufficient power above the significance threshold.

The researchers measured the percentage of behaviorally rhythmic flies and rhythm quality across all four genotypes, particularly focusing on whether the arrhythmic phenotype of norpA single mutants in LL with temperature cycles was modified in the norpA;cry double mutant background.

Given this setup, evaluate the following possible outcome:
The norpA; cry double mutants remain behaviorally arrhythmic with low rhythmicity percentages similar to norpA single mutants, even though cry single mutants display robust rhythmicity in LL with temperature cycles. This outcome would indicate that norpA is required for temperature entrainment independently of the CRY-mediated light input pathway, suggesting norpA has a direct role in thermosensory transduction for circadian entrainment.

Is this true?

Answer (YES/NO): NO